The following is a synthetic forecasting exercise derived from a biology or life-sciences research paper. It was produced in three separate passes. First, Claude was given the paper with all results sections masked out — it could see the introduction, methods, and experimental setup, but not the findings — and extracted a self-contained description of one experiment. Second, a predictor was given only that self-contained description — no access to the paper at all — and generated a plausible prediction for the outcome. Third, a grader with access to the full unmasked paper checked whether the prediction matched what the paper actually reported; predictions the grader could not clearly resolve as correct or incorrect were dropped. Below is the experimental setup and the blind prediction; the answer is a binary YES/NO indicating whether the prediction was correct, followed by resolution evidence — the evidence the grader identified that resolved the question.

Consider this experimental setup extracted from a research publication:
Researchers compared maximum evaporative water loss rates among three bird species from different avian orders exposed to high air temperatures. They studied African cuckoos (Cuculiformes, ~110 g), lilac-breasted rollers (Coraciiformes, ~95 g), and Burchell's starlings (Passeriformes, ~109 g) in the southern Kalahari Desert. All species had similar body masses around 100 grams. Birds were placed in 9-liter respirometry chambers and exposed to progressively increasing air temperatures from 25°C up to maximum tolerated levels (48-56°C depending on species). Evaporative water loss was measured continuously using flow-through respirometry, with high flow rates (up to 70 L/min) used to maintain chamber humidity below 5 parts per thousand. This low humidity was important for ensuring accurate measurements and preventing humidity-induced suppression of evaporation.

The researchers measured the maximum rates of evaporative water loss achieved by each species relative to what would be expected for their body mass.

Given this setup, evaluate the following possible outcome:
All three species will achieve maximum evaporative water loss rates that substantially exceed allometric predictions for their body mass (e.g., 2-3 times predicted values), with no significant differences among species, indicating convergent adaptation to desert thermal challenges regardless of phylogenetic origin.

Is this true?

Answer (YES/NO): NO